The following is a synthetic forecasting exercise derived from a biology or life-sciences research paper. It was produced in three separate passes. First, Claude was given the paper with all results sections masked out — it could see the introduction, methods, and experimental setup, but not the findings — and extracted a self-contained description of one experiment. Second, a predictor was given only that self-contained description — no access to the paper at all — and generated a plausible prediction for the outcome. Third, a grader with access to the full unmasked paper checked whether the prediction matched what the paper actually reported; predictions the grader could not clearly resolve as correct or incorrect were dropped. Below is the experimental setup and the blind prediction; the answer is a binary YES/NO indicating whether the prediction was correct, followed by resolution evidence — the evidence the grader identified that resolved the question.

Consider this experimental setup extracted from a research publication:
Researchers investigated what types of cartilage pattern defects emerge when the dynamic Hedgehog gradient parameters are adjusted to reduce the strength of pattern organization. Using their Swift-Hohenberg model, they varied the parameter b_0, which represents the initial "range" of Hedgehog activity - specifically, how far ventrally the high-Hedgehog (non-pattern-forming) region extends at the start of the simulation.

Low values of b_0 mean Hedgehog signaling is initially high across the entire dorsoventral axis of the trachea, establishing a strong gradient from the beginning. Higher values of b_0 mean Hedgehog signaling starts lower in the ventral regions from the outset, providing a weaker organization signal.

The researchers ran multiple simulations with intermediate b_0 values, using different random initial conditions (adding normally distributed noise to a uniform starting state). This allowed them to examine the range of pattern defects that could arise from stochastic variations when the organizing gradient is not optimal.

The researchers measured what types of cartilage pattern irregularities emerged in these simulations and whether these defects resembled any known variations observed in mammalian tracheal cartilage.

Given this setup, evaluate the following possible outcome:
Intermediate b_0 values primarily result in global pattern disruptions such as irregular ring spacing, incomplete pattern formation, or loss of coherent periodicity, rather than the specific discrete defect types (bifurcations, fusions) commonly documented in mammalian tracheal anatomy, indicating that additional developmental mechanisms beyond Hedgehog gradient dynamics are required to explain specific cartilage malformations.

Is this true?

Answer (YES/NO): NO